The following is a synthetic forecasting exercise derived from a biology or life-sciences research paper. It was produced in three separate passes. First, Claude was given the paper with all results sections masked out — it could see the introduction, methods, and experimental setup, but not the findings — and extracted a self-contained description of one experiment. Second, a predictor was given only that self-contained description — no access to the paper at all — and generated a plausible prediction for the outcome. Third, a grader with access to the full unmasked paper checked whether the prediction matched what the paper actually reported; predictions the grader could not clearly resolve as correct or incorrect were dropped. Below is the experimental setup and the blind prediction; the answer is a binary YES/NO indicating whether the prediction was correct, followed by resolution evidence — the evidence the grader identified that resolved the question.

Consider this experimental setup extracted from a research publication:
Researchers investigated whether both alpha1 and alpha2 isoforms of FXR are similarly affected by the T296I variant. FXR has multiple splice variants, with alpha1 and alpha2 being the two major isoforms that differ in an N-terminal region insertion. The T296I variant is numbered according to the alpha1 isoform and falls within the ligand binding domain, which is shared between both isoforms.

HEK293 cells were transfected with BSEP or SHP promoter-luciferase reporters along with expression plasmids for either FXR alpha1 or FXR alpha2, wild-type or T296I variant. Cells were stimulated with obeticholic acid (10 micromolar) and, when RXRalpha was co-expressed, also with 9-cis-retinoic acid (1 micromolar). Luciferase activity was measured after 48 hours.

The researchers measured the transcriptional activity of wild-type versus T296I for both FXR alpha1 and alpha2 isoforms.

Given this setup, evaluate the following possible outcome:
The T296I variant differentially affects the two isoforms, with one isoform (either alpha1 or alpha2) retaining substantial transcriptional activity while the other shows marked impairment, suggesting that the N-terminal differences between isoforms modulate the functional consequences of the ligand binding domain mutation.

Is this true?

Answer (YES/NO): NO